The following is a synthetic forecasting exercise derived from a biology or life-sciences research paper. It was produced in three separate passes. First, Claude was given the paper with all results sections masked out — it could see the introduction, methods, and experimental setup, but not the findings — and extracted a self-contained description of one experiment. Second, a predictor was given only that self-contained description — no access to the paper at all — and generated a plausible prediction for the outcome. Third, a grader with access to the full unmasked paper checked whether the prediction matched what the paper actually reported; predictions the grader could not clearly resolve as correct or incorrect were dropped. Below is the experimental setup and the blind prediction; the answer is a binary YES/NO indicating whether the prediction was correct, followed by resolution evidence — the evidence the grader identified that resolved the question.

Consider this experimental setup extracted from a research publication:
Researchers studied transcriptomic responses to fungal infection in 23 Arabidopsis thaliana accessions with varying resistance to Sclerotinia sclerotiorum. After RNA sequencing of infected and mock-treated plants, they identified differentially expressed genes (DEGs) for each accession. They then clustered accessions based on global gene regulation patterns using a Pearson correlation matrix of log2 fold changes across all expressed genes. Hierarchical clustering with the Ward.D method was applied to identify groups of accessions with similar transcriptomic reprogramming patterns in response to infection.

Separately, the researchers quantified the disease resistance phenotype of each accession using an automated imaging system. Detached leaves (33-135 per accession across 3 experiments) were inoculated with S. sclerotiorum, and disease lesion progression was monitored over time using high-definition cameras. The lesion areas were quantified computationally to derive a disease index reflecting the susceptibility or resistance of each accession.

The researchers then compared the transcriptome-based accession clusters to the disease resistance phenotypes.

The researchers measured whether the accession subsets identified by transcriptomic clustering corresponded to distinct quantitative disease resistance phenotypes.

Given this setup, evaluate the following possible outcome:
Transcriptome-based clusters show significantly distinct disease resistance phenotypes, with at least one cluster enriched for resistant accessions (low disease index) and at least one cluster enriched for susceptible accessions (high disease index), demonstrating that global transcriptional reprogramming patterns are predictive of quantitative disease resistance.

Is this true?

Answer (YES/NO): NO